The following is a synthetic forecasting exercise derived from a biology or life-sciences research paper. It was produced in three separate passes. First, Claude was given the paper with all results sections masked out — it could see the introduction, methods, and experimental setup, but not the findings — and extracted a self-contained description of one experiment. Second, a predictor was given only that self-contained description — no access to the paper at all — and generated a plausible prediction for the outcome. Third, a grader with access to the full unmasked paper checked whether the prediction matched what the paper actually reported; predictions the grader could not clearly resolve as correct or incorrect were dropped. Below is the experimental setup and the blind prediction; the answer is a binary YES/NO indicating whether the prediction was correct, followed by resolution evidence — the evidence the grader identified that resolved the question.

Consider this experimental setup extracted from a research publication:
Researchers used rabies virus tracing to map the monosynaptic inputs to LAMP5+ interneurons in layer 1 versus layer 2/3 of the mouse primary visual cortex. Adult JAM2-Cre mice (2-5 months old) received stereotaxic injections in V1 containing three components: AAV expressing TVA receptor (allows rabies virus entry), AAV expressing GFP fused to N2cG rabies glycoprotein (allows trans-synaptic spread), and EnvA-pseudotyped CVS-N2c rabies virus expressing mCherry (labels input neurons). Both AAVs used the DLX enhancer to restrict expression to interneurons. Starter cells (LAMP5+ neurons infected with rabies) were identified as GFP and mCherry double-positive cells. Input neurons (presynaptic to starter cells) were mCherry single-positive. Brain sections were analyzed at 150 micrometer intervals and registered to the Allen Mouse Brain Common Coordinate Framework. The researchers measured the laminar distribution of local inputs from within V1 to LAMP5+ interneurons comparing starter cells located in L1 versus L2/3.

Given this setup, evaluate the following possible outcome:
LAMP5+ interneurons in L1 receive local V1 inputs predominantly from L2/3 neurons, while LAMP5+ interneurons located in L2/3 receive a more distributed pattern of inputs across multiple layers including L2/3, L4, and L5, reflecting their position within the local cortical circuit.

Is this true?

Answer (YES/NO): NO